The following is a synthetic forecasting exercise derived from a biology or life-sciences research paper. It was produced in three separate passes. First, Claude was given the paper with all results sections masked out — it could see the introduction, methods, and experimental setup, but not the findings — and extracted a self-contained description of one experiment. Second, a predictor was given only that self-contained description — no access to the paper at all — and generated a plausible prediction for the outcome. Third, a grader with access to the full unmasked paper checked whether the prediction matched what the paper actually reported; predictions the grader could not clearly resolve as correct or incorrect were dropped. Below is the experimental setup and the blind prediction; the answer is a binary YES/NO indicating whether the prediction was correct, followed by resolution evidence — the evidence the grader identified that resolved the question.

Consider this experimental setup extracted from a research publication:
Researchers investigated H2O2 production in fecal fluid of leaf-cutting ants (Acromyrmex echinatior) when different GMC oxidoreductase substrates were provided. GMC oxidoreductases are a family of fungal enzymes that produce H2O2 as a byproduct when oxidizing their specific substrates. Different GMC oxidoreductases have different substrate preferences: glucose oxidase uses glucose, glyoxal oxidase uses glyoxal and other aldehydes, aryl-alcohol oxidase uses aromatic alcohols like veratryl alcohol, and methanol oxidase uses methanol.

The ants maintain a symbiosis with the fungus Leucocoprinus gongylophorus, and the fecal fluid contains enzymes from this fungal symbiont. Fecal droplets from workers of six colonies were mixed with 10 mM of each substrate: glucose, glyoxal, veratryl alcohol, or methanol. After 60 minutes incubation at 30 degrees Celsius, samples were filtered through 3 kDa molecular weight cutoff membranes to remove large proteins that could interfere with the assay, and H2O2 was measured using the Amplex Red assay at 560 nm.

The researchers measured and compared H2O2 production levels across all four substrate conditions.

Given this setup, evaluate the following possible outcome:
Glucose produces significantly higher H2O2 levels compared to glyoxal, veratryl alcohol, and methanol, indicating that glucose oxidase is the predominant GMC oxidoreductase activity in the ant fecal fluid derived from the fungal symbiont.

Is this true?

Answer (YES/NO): NO